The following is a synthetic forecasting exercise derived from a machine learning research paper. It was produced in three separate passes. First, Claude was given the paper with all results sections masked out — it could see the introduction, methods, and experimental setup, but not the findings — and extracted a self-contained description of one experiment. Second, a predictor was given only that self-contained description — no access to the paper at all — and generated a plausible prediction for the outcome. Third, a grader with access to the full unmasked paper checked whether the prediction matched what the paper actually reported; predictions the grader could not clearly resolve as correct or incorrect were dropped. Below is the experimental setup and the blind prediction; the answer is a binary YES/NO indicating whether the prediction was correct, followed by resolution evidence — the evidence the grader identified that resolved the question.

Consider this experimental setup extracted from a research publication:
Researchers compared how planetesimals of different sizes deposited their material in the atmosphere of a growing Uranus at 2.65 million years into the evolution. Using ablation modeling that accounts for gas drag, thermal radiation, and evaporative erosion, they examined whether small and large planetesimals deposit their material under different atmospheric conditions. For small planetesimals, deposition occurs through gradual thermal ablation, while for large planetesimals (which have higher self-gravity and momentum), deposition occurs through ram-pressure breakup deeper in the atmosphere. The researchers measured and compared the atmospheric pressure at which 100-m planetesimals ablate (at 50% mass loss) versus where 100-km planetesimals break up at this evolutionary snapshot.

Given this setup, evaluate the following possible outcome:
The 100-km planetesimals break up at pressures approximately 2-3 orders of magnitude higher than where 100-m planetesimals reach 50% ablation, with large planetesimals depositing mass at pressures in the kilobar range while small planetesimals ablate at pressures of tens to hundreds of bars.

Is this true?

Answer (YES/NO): NO